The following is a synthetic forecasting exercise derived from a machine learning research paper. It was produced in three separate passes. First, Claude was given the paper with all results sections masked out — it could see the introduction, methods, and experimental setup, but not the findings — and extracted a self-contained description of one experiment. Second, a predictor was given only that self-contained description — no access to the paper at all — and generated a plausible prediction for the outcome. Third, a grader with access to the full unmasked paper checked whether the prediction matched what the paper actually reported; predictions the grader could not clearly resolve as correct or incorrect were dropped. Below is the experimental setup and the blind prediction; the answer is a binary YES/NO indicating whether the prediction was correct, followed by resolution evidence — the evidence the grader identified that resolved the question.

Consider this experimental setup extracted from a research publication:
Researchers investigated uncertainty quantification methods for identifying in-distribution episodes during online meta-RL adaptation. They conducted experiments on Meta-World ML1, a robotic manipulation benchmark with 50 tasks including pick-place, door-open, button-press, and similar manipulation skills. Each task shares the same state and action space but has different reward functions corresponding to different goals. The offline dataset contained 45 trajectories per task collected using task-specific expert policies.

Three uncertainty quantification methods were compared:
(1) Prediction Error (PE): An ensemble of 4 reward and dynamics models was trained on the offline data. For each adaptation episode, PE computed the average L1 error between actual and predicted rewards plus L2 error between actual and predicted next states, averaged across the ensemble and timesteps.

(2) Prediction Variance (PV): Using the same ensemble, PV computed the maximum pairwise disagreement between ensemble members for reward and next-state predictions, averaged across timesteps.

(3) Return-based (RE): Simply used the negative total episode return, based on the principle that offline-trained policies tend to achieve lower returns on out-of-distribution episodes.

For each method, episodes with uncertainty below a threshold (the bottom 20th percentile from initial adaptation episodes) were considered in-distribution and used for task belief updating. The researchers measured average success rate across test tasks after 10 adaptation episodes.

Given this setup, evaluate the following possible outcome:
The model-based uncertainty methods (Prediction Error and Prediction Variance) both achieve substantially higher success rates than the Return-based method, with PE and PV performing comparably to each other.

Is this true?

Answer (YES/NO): NO